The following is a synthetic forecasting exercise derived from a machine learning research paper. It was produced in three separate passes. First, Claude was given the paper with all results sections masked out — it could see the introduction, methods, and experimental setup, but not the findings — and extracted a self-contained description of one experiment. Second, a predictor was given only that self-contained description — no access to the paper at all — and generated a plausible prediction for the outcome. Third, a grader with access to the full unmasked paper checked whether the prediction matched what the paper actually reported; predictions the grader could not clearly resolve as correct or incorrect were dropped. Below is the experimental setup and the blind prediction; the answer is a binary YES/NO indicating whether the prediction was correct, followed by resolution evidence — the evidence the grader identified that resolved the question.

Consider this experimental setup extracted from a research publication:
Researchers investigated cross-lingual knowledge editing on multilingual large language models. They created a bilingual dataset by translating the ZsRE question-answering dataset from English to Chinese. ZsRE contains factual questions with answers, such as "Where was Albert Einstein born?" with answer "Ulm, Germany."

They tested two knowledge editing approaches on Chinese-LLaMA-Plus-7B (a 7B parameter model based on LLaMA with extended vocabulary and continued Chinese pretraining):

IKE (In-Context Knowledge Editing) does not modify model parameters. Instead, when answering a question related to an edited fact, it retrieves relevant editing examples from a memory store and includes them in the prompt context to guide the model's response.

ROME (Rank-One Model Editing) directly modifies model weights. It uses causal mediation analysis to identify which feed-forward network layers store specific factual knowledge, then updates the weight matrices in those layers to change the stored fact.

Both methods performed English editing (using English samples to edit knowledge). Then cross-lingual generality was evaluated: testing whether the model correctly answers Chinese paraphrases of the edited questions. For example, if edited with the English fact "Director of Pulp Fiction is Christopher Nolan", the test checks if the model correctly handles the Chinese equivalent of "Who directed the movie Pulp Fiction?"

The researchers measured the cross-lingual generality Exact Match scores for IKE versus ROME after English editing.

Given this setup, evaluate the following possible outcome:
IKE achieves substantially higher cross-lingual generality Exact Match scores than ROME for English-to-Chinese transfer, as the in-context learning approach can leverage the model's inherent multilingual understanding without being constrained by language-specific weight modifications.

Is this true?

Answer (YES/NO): YES